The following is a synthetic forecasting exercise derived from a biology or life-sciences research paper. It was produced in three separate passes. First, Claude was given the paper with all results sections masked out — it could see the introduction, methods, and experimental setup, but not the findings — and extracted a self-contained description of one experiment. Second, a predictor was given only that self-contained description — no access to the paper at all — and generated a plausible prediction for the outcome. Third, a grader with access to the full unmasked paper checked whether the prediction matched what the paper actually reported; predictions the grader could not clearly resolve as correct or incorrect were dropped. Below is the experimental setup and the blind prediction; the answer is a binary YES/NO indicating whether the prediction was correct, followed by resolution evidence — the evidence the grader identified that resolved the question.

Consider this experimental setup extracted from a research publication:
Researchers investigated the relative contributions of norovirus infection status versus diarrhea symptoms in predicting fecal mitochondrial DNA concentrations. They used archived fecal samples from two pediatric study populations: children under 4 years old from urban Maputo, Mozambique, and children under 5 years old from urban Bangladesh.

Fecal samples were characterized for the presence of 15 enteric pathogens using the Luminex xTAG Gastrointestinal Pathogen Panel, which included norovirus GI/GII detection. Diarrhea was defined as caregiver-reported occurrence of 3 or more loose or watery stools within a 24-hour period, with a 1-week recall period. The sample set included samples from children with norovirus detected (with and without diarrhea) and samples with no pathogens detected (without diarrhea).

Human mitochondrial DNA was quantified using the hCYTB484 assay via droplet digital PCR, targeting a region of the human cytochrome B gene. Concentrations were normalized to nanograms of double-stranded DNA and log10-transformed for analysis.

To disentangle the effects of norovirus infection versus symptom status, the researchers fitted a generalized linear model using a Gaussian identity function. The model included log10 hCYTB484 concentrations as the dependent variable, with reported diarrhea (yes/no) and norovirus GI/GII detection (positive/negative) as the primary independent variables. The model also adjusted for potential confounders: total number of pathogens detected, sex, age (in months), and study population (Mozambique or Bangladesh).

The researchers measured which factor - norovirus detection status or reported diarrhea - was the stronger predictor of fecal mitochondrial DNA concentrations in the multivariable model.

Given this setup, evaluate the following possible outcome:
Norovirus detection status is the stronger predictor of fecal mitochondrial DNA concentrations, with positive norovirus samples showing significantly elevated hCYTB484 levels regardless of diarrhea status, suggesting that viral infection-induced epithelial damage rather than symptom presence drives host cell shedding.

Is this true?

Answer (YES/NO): NO